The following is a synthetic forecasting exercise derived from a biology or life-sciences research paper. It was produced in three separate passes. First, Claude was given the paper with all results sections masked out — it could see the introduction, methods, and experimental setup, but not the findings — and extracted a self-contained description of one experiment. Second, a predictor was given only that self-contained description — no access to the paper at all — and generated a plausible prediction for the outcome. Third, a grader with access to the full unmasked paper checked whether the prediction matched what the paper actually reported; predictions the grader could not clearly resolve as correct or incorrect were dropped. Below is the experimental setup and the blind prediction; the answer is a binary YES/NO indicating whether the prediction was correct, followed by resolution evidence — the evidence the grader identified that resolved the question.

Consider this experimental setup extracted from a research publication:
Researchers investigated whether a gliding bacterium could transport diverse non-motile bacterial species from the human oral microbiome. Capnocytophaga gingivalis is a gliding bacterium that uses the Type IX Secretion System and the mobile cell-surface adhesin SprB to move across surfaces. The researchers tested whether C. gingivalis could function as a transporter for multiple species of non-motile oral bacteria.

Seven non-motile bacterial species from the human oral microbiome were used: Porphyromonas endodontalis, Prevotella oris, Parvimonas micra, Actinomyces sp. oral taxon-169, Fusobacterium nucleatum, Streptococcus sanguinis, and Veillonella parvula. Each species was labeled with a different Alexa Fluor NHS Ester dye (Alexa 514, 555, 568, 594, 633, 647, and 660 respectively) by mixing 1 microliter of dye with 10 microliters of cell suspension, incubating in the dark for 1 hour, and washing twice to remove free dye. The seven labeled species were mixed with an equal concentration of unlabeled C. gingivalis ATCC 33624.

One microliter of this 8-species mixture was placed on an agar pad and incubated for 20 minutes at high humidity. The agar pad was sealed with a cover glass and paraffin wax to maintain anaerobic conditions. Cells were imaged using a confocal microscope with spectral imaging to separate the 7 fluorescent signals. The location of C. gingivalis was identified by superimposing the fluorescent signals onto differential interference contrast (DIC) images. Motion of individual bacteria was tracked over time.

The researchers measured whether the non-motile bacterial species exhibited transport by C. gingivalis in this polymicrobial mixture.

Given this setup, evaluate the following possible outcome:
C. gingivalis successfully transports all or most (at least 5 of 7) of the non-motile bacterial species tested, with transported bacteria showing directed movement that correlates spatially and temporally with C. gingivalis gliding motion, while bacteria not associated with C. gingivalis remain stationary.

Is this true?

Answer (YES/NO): YES